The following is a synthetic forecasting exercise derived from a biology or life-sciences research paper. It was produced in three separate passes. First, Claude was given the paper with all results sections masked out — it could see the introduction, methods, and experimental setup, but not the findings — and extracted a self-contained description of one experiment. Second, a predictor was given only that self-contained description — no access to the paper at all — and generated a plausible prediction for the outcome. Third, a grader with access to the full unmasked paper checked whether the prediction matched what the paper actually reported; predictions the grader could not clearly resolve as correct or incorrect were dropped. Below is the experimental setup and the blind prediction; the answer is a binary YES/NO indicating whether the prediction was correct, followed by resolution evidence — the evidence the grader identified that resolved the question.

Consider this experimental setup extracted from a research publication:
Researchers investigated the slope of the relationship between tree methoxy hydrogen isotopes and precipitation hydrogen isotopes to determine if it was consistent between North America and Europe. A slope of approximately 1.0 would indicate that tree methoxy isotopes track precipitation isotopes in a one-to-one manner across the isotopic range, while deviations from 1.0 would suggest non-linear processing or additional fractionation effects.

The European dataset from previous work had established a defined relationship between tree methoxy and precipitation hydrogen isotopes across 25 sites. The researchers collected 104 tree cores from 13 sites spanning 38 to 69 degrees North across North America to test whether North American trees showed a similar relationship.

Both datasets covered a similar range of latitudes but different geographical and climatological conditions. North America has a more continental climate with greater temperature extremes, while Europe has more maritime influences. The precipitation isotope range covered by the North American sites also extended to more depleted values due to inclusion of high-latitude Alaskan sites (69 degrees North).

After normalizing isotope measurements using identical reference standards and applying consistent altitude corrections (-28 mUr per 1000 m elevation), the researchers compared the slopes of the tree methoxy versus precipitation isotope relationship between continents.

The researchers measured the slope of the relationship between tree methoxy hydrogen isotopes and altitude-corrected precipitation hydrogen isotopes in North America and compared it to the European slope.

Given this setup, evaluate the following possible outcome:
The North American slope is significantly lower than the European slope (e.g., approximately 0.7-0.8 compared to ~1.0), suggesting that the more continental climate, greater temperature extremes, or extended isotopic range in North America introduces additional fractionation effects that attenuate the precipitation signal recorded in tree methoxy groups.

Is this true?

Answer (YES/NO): NO